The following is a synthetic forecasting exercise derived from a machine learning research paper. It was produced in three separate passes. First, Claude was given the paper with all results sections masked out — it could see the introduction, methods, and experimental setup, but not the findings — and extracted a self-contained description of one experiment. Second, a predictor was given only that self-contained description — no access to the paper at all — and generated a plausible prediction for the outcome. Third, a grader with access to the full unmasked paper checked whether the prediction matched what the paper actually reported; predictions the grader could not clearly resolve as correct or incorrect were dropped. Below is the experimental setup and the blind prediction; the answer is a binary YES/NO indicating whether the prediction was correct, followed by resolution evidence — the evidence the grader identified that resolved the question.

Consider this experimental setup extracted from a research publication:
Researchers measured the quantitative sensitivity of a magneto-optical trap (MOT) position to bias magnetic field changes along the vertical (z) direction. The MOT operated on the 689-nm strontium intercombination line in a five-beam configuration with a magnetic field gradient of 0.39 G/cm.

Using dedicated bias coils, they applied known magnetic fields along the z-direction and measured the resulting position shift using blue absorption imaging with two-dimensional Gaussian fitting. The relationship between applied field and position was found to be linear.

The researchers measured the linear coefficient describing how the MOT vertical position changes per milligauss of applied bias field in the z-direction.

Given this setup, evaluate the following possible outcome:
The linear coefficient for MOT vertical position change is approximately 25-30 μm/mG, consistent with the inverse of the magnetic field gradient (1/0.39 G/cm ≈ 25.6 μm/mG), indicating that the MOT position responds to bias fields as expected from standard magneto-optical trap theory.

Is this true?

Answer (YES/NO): YES